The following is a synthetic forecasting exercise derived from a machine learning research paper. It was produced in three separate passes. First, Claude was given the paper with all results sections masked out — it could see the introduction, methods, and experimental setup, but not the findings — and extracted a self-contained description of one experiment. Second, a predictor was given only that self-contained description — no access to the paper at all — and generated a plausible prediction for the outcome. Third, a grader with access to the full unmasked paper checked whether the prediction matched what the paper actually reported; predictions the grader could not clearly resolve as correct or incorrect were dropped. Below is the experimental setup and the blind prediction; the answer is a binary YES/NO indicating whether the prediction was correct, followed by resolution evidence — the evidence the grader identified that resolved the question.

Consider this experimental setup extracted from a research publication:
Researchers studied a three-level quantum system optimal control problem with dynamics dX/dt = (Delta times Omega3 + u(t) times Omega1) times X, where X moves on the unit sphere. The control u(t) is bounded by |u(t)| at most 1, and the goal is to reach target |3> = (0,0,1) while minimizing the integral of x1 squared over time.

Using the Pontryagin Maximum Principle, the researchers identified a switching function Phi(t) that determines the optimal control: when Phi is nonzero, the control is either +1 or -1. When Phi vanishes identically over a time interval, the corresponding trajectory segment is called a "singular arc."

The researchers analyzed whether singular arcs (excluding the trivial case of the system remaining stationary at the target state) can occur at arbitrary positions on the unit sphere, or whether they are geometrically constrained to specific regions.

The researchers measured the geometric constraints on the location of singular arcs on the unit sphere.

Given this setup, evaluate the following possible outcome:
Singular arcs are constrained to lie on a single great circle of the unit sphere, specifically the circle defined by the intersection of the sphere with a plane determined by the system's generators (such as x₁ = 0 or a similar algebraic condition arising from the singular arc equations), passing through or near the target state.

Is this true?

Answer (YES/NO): NO